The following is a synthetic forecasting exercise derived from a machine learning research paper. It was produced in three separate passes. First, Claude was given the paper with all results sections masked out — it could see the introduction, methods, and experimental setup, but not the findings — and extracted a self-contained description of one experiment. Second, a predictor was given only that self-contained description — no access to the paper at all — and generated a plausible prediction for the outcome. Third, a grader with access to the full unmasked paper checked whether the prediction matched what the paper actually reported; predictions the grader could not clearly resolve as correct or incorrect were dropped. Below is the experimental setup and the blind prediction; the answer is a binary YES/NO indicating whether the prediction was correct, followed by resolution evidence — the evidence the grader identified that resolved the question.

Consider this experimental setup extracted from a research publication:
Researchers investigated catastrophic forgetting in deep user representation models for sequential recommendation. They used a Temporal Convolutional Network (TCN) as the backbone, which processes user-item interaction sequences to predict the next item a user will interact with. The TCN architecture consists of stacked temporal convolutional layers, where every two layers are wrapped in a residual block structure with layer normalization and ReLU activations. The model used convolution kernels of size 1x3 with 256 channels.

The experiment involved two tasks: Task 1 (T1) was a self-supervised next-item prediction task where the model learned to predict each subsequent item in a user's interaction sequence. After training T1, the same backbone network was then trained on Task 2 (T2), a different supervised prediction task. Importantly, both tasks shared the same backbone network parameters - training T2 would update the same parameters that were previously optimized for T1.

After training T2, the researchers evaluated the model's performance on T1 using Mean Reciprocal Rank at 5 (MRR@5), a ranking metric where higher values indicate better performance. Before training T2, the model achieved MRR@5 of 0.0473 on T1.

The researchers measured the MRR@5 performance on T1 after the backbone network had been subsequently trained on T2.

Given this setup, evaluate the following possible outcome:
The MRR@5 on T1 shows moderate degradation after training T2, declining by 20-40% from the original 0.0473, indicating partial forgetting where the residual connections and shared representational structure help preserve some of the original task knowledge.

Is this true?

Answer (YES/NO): NO